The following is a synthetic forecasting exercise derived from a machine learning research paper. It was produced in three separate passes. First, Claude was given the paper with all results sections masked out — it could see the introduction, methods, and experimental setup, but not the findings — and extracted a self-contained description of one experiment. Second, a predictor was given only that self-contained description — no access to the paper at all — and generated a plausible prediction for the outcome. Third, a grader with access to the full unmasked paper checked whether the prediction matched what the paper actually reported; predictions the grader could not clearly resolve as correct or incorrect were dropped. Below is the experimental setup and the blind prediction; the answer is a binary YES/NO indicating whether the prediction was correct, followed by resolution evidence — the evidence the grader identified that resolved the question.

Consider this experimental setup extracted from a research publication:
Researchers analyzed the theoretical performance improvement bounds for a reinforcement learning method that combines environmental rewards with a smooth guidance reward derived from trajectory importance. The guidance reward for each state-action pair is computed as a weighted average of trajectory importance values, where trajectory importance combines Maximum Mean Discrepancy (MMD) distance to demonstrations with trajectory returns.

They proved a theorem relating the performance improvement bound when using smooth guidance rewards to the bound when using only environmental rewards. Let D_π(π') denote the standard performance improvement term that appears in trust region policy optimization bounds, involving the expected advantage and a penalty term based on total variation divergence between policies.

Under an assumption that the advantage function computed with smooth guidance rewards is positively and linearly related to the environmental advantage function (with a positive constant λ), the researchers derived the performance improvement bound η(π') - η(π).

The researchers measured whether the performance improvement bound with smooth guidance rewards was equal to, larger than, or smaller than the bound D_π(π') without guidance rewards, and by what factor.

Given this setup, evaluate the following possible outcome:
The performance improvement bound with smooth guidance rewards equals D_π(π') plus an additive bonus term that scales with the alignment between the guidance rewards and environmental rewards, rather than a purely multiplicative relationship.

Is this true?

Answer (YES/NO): NO